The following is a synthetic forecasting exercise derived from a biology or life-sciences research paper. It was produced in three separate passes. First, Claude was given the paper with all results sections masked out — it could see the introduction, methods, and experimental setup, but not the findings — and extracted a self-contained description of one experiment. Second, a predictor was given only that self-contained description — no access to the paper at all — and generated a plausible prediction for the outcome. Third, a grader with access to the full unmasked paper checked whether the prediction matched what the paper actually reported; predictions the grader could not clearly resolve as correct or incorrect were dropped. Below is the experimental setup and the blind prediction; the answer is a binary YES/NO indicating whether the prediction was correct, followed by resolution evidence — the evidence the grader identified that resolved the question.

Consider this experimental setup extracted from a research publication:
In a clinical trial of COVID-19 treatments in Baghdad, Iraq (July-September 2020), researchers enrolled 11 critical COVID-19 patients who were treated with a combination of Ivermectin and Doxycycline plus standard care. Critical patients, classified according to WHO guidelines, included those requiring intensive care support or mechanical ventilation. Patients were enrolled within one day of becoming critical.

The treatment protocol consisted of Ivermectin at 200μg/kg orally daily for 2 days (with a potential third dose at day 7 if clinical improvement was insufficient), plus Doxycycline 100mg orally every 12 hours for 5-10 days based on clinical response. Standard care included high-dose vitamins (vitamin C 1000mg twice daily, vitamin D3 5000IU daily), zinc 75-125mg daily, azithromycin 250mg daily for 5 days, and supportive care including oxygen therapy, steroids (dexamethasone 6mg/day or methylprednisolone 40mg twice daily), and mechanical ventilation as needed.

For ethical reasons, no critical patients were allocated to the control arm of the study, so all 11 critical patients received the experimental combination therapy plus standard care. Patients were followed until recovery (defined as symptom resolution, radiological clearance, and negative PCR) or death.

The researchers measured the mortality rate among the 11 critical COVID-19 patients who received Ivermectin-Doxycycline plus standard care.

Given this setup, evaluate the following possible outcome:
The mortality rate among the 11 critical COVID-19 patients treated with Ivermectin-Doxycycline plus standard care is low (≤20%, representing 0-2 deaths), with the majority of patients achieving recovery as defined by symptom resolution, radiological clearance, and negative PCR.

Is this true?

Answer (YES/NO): YES